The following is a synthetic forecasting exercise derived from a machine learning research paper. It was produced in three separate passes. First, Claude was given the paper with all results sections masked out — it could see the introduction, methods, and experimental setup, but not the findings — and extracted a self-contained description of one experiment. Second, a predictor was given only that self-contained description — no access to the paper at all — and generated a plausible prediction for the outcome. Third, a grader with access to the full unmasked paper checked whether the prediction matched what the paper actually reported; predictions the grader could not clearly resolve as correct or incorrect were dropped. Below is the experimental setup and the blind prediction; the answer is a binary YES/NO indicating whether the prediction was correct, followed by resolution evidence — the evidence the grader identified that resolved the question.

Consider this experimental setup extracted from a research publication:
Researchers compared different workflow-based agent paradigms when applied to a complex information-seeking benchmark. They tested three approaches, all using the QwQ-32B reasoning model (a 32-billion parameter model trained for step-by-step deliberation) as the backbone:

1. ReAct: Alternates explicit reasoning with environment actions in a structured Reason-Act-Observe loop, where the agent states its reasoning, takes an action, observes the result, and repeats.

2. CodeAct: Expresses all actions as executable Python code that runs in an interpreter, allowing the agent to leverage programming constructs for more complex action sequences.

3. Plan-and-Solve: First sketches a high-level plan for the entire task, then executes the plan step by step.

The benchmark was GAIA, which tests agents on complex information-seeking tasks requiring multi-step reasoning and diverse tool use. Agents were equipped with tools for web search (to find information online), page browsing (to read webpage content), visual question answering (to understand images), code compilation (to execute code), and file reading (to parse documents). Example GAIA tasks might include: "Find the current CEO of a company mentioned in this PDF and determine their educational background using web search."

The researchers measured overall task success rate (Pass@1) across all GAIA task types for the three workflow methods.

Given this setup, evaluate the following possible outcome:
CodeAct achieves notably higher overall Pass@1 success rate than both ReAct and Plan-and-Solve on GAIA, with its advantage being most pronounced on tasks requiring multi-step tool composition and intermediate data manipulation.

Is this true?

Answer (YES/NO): NO